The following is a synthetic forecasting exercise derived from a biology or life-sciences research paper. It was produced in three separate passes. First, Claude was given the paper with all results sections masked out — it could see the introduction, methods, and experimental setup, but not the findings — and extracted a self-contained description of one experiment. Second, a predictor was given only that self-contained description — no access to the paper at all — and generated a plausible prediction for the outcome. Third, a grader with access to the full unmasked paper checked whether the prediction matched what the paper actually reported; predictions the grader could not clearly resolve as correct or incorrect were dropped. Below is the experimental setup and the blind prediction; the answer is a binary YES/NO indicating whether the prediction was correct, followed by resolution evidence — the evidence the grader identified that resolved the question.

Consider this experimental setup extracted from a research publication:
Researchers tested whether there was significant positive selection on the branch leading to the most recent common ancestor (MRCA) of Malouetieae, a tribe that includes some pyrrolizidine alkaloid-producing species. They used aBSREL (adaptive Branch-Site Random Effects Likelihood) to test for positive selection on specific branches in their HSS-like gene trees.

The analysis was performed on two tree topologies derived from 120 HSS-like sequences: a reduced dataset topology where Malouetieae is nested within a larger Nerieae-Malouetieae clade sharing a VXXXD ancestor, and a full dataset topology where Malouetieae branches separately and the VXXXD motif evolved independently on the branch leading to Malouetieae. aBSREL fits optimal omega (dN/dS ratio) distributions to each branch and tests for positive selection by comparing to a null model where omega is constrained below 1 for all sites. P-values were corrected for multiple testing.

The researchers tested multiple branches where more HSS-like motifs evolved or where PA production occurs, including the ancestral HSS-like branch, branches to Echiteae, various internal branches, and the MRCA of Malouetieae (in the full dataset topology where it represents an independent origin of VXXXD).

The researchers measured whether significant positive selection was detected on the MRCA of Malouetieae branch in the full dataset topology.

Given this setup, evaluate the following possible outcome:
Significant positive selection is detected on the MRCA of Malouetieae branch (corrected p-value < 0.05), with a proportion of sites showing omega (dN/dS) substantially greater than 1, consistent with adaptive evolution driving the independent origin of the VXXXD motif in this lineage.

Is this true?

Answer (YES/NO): YES